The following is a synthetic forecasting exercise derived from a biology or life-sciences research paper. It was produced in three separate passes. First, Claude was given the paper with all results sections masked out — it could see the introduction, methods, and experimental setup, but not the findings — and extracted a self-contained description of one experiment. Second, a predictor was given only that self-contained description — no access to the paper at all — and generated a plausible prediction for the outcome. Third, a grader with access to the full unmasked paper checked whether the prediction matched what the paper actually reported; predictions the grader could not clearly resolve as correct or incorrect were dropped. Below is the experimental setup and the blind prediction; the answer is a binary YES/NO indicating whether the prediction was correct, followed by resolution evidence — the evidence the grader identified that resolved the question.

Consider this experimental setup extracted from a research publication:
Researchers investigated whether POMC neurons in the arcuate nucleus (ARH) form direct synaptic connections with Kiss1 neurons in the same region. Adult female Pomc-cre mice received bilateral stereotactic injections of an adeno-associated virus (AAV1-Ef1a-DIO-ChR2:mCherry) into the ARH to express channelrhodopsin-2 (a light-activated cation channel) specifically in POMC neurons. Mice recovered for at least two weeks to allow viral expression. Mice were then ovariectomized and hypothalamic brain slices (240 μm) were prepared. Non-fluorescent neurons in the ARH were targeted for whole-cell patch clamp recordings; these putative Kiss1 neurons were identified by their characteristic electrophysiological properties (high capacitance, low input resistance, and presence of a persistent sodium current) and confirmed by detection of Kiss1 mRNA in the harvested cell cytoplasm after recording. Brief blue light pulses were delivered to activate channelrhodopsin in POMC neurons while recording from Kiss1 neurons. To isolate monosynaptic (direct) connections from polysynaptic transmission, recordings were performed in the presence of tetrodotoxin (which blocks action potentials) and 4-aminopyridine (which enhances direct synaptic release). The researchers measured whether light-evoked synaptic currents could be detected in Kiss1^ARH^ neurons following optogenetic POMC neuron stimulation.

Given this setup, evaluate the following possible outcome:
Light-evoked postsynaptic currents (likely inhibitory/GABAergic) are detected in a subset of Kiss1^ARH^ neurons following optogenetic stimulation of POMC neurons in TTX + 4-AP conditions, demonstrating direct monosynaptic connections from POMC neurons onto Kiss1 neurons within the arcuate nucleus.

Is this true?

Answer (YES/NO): NO